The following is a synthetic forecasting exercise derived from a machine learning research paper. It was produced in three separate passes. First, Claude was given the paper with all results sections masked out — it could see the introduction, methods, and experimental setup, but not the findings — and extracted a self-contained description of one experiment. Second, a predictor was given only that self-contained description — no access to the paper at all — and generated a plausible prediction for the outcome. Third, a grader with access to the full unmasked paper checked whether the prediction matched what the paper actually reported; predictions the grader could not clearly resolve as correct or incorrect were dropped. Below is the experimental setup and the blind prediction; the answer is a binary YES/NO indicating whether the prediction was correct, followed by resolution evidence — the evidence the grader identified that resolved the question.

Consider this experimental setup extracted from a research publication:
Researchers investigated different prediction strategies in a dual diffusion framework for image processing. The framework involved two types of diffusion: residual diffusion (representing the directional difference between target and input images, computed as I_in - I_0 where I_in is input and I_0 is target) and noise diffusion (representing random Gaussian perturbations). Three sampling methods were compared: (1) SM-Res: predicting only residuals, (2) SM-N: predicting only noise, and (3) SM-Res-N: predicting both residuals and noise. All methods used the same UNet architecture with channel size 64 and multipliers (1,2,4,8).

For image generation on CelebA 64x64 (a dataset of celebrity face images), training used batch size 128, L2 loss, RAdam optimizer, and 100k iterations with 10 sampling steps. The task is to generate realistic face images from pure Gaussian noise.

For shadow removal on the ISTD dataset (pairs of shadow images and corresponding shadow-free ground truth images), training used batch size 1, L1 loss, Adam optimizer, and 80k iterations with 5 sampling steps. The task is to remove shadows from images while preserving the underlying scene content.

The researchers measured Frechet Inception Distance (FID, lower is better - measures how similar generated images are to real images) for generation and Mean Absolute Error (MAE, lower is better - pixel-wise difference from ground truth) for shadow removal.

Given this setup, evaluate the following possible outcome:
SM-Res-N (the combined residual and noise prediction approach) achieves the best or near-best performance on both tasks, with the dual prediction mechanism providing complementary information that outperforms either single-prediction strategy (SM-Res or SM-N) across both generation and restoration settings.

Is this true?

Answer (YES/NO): NO